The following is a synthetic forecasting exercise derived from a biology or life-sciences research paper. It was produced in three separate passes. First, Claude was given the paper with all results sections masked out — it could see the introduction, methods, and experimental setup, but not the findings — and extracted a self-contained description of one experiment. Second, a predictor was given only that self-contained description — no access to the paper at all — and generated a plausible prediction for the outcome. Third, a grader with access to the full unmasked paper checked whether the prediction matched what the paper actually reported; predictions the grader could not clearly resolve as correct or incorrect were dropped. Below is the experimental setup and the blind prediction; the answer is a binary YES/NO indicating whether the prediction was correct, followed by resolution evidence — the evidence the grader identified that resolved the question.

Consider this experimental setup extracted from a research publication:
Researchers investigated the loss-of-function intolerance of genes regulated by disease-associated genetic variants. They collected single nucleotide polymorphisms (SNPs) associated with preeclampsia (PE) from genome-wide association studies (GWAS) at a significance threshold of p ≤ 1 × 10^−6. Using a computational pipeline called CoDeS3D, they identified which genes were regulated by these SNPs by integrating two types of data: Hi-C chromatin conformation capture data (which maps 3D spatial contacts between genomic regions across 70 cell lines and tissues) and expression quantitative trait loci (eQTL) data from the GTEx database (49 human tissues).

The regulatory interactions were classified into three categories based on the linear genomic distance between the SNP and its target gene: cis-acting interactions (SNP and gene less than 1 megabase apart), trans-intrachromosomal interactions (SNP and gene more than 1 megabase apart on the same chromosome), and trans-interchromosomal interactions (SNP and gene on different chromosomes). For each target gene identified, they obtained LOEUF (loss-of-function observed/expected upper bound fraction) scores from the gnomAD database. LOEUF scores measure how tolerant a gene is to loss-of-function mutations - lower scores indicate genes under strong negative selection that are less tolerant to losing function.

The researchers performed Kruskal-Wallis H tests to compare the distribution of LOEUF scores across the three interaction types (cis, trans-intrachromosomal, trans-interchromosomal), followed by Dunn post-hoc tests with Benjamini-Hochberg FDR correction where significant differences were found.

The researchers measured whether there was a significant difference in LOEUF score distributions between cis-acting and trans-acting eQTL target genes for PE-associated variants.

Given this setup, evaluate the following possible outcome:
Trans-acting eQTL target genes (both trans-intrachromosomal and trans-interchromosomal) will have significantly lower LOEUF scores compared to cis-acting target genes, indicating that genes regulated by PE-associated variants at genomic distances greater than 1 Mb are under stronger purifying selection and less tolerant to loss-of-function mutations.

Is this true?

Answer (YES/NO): NO